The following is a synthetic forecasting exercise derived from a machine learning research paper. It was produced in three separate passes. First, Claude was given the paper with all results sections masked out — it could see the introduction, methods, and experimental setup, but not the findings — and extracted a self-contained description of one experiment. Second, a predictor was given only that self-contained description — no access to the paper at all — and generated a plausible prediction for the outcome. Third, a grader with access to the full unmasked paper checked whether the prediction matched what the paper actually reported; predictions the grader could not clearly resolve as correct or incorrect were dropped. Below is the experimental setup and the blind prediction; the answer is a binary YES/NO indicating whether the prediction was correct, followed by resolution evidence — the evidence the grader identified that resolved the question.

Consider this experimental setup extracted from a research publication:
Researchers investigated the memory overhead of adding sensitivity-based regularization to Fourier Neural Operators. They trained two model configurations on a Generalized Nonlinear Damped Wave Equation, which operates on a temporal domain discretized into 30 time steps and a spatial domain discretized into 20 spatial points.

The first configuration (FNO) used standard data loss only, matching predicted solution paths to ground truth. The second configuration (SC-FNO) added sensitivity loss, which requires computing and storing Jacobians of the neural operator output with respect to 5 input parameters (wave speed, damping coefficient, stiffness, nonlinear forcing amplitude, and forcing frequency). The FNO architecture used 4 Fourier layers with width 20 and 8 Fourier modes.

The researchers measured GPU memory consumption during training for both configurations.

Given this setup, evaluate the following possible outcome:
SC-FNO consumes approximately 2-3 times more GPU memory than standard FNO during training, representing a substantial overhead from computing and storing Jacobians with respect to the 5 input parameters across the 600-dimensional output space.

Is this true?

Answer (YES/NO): NO